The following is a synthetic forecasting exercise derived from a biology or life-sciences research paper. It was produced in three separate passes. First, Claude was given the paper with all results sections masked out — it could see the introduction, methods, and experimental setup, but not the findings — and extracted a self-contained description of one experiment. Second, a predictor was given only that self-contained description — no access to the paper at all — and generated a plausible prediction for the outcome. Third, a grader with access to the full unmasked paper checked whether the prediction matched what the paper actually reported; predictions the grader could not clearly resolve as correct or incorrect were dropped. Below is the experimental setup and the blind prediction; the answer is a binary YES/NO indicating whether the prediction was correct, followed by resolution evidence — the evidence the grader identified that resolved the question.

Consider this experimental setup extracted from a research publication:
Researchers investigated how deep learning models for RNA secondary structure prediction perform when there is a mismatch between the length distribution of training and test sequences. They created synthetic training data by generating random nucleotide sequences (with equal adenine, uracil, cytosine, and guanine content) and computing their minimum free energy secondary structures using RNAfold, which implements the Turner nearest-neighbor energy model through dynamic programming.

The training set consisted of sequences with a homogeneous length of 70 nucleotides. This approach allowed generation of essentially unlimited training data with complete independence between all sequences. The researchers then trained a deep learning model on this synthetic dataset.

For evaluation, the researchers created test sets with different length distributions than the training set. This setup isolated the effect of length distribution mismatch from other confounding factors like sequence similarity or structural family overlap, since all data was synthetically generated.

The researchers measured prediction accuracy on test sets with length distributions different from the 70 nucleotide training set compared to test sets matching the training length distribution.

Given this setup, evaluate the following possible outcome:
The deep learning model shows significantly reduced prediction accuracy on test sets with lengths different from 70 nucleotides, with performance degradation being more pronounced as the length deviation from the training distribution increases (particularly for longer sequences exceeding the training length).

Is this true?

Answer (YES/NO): YES